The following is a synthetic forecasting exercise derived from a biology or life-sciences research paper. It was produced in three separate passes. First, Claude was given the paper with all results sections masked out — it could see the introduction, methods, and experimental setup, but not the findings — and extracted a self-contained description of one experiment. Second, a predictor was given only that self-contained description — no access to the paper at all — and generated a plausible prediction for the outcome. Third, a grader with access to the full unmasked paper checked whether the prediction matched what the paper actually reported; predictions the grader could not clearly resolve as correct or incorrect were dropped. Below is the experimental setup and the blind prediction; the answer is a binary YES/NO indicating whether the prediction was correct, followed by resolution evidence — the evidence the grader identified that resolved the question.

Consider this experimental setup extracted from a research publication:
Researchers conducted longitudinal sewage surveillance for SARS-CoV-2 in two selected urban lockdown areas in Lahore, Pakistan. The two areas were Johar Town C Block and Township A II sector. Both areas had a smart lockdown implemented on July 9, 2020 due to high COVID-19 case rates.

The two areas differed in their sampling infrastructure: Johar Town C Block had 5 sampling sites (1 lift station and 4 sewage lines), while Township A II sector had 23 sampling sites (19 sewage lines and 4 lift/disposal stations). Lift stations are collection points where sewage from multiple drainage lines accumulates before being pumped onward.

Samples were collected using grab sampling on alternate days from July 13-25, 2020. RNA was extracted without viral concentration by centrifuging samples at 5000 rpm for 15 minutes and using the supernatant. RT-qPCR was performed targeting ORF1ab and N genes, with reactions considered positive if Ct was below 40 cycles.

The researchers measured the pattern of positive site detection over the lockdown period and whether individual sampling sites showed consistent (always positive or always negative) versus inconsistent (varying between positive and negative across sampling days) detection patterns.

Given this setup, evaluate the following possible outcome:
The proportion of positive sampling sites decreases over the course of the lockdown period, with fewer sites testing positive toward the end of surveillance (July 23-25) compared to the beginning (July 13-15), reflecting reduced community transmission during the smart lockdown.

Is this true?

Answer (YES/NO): YES